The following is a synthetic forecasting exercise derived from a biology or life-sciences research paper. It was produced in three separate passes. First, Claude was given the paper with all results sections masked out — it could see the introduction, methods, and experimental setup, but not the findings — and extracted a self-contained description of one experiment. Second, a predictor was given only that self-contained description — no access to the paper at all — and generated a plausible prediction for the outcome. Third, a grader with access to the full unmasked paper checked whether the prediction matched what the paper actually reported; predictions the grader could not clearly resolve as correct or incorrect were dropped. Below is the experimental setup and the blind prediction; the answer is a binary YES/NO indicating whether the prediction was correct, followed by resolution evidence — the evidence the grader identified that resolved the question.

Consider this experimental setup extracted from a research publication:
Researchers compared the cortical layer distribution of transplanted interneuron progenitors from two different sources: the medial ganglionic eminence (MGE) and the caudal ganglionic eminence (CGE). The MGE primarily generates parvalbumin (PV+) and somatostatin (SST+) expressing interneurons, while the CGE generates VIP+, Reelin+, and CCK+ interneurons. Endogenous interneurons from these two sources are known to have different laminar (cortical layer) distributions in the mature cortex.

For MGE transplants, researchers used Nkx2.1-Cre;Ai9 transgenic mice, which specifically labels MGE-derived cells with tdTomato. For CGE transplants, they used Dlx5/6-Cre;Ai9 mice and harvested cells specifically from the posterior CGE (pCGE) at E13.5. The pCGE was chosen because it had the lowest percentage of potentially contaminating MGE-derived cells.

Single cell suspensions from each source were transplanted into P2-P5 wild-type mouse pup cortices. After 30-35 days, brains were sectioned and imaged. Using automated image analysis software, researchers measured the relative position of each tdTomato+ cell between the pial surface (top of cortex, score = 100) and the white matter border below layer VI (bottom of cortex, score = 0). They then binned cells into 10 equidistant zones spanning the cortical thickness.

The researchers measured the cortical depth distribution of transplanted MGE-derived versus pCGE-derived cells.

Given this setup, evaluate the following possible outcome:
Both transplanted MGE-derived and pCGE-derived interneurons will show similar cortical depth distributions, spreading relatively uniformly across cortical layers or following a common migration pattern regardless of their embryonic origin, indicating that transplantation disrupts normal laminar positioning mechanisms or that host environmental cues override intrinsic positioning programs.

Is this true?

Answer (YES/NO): NO